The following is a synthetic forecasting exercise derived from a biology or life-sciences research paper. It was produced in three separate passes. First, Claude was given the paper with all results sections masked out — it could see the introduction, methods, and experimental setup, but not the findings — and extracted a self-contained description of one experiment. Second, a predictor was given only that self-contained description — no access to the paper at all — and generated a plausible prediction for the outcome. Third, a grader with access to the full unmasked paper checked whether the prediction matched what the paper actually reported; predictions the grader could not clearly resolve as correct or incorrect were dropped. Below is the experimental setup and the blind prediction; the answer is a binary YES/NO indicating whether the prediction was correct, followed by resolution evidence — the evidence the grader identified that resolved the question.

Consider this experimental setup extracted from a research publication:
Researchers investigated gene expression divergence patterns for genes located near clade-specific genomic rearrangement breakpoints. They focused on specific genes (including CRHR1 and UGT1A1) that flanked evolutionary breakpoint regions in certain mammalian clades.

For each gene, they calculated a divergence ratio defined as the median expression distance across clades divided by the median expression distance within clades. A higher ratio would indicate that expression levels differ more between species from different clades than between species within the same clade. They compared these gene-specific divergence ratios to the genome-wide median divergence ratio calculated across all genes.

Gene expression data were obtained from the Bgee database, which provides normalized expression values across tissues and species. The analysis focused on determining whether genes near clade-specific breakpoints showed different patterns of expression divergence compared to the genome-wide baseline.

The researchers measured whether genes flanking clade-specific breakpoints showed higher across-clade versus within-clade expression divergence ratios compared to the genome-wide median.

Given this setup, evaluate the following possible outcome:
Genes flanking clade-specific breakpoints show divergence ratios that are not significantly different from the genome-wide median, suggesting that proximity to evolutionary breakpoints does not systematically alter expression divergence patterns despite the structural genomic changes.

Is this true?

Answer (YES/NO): NO